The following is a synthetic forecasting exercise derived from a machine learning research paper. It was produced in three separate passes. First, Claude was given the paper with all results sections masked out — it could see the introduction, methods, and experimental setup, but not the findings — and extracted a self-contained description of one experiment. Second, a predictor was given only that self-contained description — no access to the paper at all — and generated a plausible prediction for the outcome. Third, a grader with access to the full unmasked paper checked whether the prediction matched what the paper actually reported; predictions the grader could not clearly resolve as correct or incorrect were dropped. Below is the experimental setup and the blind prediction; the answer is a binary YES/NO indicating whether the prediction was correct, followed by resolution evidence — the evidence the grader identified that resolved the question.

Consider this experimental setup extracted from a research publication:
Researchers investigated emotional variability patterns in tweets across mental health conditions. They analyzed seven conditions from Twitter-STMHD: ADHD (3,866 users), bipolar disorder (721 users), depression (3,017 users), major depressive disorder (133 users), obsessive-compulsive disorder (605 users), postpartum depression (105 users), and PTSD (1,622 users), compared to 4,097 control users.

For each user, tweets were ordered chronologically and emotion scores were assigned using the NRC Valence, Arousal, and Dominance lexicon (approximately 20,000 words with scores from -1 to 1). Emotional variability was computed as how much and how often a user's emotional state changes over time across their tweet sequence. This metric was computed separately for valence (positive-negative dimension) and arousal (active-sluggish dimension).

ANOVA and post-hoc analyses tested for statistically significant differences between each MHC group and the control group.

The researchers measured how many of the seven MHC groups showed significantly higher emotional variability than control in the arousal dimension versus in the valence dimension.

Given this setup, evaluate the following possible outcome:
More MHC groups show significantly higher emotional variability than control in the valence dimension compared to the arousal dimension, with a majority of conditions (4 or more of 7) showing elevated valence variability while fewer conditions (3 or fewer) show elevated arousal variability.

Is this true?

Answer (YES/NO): NO